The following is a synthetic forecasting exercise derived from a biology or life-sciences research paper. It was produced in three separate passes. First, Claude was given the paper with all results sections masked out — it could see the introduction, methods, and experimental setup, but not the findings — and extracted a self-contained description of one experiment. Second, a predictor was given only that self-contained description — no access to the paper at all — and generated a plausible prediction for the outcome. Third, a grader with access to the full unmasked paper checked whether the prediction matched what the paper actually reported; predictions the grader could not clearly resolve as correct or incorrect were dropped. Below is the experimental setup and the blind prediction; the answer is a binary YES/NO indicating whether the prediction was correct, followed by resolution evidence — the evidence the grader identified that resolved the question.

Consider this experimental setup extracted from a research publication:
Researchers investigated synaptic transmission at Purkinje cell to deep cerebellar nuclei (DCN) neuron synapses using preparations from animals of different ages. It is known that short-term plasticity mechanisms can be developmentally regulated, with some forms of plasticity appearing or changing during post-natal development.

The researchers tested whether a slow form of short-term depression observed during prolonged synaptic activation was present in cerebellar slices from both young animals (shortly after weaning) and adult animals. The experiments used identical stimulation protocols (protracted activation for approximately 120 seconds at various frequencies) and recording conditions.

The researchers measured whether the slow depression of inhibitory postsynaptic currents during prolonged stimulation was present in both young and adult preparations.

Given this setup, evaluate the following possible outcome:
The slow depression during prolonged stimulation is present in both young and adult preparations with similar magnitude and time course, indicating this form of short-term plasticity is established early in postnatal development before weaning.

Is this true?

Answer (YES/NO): NO